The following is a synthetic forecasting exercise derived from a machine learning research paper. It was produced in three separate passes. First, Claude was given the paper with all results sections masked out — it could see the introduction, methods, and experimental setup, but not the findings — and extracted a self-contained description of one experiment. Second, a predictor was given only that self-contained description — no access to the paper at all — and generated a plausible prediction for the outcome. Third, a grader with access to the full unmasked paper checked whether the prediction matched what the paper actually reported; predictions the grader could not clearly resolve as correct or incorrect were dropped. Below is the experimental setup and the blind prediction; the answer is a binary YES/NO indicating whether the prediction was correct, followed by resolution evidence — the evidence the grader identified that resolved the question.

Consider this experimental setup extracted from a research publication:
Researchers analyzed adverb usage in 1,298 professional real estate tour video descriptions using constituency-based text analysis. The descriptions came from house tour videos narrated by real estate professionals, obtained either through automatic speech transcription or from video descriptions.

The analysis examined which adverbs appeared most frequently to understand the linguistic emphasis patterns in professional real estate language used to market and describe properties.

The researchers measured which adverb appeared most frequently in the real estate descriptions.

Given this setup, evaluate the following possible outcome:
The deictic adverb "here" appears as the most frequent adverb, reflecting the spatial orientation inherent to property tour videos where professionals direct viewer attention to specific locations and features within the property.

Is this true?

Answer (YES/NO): NO